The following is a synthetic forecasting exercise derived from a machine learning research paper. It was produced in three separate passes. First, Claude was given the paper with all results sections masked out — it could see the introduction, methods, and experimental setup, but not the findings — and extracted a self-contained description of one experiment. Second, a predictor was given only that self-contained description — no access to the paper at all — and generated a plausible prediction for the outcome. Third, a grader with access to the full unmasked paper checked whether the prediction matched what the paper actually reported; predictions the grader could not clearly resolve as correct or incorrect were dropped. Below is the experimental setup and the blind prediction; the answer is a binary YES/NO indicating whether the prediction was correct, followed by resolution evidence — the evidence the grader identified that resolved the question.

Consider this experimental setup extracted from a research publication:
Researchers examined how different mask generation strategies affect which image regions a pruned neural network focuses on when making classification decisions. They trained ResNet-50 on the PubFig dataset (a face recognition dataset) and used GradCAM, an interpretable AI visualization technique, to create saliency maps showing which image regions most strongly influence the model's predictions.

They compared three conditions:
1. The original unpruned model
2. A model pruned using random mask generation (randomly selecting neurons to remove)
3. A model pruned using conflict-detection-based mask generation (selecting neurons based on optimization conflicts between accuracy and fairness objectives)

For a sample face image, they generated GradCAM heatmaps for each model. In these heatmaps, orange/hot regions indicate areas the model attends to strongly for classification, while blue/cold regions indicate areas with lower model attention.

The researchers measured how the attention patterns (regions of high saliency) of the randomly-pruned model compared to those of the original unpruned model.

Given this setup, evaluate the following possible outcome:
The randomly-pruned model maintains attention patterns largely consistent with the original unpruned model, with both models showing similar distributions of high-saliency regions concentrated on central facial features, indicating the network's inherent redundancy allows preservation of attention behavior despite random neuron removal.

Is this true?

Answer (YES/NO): NO